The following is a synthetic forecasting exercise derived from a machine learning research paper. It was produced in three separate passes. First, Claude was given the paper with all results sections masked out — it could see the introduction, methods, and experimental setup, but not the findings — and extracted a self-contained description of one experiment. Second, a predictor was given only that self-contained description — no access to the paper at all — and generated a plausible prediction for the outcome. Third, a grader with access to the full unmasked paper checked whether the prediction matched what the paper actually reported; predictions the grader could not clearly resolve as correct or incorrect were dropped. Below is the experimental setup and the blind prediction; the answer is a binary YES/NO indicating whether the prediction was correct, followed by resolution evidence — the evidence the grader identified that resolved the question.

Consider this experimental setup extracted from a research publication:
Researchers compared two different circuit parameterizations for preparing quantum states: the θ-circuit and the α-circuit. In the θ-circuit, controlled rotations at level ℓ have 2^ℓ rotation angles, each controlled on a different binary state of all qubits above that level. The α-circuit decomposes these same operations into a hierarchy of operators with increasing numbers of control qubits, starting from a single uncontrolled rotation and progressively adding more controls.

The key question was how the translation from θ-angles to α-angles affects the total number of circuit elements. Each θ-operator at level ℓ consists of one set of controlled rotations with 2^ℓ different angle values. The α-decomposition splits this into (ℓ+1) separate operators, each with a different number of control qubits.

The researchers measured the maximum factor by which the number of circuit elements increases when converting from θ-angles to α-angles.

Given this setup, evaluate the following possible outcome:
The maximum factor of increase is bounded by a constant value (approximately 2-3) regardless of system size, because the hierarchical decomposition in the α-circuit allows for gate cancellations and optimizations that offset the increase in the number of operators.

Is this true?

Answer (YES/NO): NO